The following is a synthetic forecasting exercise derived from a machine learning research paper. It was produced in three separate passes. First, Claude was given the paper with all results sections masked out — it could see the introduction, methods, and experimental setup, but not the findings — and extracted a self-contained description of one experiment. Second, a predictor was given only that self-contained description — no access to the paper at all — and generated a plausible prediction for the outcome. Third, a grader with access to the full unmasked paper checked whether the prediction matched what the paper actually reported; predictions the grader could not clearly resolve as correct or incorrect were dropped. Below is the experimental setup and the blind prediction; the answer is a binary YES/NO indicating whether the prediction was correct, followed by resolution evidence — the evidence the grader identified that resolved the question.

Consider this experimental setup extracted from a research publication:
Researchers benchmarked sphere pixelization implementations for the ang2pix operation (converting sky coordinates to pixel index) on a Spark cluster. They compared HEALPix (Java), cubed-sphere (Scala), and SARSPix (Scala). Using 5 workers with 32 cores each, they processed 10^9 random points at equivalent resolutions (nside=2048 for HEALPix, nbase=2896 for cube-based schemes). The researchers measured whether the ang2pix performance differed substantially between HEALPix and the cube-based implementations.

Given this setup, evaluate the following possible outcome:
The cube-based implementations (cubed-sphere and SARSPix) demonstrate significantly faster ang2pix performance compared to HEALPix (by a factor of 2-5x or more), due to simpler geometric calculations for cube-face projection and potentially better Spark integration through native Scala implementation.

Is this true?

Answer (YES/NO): NO